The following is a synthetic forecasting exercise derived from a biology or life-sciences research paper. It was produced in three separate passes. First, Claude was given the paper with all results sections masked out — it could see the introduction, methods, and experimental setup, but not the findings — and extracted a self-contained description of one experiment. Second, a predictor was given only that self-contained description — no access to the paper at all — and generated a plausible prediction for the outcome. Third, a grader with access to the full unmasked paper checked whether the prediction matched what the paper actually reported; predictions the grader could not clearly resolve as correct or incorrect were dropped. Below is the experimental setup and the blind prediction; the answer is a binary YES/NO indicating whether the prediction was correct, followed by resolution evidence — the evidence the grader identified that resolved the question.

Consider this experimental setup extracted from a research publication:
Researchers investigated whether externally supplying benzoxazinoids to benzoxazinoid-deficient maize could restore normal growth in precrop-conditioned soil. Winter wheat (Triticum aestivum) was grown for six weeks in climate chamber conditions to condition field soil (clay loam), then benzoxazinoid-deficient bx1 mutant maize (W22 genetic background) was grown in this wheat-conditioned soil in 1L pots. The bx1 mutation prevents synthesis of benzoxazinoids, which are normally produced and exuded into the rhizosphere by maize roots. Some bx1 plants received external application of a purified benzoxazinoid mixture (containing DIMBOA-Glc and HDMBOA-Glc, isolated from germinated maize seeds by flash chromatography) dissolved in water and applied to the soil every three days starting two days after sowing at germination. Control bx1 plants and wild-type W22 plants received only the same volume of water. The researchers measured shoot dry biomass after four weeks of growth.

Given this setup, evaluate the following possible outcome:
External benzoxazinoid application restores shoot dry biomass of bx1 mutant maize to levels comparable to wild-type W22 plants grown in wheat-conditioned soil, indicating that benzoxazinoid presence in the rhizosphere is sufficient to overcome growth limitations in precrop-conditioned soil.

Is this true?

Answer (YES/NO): NO